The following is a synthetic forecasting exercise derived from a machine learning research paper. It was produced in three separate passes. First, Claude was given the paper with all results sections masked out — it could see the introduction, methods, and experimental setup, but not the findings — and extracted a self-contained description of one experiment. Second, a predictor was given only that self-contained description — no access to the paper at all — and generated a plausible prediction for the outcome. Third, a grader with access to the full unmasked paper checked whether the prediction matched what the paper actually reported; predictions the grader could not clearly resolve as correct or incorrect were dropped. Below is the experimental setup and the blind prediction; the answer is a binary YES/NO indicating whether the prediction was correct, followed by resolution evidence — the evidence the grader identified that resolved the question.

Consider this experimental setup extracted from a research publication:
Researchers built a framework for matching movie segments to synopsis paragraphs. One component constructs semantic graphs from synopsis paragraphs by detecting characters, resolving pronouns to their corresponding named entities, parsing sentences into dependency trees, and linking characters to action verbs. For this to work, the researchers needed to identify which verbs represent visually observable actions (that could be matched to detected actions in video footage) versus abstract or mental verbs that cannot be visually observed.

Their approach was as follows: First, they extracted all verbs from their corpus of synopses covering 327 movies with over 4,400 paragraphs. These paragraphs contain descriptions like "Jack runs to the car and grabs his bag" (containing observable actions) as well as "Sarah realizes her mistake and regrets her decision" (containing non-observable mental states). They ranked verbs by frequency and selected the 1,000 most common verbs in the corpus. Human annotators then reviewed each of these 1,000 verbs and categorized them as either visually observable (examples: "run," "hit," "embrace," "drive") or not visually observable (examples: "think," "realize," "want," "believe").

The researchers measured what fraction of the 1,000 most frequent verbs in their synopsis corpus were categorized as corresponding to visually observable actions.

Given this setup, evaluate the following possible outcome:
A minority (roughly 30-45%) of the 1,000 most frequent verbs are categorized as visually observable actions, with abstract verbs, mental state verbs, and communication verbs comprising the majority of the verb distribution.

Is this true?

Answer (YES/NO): YES